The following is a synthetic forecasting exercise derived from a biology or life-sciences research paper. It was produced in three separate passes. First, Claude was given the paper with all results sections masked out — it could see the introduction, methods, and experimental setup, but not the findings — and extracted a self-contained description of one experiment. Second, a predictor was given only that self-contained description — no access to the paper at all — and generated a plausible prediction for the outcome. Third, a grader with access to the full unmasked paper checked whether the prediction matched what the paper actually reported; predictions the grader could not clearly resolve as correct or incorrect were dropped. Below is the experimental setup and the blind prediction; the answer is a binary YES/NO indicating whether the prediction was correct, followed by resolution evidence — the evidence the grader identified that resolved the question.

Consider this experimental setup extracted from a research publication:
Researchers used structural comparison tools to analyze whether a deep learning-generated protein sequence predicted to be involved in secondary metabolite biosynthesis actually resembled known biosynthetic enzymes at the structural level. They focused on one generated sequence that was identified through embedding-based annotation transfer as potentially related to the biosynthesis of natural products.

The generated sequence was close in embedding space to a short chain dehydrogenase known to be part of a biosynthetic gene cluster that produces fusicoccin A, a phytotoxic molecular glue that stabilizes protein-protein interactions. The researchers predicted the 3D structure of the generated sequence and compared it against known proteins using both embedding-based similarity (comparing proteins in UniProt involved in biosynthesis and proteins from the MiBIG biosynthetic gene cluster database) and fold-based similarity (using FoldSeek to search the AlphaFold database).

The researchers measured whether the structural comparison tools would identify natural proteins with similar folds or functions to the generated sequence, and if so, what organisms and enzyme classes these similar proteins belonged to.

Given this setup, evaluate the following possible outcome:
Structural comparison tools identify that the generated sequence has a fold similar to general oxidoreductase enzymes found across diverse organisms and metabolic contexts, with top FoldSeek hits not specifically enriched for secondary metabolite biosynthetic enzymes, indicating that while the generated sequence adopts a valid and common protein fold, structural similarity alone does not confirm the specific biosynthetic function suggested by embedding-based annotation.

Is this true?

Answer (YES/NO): NO